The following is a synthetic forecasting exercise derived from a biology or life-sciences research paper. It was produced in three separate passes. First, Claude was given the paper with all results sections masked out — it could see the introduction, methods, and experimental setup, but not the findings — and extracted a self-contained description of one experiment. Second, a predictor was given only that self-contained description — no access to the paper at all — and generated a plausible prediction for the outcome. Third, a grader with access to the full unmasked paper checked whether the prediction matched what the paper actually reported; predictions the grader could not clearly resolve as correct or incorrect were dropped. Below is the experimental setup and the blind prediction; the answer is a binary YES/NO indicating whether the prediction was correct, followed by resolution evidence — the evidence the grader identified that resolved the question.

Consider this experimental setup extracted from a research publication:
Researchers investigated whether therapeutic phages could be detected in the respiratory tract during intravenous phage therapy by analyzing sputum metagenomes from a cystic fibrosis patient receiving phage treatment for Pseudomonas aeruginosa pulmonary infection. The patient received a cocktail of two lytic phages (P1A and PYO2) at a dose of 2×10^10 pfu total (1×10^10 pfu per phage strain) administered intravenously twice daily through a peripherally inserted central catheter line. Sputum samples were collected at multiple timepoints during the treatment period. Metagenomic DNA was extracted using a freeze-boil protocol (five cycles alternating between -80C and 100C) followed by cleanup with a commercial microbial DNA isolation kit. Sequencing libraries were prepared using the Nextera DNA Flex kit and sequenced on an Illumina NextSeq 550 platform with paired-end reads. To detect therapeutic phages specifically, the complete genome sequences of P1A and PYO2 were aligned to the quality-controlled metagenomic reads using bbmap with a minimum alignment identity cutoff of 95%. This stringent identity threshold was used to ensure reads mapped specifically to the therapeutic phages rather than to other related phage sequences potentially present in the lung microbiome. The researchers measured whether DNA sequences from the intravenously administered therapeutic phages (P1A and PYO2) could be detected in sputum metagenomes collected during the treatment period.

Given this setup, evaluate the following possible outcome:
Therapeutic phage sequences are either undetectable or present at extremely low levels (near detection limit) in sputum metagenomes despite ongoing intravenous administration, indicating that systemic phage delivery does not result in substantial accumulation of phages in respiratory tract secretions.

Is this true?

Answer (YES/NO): NO